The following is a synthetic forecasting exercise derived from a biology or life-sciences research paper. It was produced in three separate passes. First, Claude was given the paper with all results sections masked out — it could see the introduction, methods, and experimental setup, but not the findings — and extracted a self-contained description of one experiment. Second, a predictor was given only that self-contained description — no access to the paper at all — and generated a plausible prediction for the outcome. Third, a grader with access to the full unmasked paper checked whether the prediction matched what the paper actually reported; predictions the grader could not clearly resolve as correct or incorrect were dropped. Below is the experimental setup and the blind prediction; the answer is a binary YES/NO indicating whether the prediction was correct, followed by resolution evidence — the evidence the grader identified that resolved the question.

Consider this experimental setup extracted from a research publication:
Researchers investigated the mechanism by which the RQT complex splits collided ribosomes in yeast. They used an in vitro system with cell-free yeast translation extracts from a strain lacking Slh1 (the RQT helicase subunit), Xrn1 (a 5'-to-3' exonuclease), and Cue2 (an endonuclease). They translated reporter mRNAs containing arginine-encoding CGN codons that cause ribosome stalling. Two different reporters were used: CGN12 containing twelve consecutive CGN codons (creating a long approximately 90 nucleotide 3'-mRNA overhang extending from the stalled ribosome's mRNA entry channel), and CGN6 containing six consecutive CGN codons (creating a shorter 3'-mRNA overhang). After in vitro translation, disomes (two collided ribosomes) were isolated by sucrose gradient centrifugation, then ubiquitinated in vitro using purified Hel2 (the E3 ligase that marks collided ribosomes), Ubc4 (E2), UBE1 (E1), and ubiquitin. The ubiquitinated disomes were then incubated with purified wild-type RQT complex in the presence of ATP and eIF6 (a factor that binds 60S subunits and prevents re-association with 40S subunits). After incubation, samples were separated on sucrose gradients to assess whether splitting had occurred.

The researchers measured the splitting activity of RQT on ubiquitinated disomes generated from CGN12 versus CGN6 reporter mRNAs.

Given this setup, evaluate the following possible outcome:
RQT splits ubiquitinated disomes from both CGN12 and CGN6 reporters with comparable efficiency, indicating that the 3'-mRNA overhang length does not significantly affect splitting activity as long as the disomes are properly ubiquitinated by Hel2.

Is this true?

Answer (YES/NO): NO